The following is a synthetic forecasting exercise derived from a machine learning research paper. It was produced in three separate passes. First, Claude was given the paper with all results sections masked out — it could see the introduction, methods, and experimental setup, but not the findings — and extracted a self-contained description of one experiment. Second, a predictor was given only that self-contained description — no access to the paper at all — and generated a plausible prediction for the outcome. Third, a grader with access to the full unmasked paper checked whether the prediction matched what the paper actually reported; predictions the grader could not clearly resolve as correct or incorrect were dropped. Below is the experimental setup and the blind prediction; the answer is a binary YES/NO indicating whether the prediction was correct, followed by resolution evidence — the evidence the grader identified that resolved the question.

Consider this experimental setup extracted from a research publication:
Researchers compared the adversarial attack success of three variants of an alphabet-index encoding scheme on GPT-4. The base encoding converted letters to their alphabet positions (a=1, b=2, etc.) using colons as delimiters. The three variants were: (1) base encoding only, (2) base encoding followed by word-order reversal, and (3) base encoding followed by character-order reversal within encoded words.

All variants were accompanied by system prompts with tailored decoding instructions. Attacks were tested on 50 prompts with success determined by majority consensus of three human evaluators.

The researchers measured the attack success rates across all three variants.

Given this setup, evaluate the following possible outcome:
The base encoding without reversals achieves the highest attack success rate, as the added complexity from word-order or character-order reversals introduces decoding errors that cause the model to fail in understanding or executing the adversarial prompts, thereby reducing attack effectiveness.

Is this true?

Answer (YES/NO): NO